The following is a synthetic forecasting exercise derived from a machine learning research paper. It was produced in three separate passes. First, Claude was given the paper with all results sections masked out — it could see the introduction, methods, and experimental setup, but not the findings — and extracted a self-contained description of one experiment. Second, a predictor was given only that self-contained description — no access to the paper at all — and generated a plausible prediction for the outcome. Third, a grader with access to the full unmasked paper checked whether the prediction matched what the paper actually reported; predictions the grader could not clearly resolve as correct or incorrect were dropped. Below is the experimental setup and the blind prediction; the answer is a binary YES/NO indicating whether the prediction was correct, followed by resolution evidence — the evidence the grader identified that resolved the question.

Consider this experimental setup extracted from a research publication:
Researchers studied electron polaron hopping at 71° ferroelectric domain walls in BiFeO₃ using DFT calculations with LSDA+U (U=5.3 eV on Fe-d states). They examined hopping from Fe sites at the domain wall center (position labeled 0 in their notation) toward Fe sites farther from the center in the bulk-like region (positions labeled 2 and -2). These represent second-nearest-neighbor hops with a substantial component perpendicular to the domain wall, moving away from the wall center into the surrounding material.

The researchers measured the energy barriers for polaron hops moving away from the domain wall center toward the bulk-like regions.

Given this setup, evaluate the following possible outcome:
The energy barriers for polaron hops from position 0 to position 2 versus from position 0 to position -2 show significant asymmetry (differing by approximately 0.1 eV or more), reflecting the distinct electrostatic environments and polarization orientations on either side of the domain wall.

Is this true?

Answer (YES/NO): NO